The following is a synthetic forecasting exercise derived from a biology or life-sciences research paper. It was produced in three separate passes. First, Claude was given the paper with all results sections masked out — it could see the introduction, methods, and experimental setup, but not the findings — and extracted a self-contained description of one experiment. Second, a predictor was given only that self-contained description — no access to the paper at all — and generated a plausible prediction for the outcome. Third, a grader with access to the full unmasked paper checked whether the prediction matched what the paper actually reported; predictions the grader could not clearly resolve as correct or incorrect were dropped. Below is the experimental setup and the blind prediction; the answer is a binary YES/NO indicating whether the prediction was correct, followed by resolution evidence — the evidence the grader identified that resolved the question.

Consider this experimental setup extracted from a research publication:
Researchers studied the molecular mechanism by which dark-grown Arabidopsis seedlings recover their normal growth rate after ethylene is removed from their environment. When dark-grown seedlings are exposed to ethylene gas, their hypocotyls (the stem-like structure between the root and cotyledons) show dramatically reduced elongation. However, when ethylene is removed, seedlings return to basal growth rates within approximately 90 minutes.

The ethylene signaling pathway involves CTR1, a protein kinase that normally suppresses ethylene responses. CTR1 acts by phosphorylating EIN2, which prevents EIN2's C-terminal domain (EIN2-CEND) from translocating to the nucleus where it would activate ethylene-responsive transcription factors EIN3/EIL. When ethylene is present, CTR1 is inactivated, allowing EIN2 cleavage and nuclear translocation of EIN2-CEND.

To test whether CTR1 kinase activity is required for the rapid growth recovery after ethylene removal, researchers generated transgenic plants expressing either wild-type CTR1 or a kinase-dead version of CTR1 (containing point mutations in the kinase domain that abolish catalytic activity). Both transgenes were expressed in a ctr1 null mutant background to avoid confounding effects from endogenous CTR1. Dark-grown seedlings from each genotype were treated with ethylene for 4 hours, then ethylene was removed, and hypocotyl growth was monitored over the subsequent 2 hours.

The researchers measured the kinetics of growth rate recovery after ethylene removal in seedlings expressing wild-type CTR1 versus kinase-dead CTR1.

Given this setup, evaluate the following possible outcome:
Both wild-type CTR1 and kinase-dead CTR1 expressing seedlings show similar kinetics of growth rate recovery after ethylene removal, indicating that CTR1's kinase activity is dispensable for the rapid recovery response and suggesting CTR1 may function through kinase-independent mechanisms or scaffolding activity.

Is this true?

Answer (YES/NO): YES